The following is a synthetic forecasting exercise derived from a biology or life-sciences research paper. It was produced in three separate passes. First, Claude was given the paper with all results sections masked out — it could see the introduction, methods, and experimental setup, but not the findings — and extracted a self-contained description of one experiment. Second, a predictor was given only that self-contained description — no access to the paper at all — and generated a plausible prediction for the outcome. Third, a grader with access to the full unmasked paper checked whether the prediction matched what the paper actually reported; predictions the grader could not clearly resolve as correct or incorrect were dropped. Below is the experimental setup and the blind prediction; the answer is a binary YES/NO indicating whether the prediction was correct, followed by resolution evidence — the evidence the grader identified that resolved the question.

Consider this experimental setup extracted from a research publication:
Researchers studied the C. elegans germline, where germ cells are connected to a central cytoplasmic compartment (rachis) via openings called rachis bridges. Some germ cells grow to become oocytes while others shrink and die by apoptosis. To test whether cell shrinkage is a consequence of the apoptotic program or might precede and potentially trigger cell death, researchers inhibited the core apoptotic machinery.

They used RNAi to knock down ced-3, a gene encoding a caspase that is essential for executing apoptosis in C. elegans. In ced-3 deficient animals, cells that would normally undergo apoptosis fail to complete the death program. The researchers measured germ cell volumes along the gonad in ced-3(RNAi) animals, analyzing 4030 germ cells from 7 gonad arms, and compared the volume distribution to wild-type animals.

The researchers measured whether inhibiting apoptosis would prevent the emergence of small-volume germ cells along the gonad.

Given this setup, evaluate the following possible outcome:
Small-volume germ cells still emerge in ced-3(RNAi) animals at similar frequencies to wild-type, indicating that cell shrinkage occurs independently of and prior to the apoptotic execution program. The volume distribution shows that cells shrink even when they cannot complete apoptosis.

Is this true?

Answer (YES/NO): YES